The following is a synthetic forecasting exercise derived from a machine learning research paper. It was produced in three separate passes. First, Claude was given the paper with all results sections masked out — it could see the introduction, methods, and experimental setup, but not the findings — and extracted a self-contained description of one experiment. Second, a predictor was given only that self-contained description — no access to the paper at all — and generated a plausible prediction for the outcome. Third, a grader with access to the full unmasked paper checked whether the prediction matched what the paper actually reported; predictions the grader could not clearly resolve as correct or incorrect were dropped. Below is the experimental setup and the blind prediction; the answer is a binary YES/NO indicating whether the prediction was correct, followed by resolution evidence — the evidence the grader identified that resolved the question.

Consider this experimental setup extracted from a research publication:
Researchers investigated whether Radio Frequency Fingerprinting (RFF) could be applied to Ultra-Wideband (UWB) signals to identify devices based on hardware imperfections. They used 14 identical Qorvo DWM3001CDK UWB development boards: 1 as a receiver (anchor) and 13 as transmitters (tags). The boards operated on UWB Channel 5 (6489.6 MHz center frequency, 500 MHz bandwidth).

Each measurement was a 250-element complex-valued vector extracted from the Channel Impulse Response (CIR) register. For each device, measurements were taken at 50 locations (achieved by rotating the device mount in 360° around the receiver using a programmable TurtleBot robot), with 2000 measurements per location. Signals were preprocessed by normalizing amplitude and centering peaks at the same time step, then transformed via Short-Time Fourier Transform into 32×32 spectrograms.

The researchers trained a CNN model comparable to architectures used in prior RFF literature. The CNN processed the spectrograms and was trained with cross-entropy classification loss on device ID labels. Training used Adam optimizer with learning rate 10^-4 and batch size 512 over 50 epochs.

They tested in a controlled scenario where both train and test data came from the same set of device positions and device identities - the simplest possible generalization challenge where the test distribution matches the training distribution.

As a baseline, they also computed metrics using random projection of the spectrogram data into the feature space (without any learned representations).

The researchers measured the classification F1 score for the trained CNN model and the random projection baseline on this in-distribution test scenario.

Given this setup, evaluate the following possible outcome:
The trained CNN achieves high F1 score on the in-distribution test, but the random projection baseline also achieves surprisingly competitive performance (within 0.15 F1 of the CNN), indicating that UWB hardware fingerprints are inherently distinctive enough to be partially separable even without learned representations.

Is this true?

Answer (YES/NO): NO